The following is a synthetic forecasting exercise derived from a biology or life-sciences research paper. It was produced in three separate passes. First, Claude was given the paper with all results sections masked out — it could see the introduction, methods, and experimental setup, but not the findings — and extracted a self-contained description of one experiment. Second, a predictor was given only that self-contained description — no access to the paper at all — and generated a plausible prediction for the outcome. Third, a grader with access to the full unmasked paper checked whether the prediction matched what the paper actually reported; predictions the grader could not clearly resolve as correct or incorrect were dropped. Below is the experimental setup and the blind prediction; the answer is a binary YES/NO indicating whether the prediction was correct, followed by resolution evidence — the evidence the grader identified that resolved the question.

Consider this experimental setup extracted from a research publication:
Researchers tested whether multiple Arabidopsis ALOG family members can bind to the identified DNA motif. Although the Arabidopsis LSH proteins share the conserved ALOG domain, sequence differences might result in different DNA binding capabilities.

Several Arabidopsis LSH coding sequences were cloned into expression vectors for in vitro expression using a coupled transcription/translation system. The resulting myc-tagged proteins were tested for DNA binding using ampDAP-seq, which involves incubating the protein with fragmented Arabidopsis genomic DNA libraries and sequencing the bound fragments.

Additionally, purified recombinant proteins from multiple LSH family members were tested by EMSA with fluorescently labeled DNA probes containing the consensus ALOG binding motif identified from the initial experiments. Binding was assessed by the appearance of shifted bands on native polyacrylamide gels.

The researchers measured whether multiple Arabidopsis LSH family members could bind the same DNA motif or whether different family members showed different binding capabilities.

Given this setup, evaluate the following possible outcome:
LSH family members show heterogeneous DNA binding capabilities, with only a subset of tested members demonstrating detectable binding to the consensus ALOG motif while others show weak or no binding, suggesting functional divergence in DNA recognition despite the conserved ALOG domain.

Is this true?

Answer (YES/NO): NO